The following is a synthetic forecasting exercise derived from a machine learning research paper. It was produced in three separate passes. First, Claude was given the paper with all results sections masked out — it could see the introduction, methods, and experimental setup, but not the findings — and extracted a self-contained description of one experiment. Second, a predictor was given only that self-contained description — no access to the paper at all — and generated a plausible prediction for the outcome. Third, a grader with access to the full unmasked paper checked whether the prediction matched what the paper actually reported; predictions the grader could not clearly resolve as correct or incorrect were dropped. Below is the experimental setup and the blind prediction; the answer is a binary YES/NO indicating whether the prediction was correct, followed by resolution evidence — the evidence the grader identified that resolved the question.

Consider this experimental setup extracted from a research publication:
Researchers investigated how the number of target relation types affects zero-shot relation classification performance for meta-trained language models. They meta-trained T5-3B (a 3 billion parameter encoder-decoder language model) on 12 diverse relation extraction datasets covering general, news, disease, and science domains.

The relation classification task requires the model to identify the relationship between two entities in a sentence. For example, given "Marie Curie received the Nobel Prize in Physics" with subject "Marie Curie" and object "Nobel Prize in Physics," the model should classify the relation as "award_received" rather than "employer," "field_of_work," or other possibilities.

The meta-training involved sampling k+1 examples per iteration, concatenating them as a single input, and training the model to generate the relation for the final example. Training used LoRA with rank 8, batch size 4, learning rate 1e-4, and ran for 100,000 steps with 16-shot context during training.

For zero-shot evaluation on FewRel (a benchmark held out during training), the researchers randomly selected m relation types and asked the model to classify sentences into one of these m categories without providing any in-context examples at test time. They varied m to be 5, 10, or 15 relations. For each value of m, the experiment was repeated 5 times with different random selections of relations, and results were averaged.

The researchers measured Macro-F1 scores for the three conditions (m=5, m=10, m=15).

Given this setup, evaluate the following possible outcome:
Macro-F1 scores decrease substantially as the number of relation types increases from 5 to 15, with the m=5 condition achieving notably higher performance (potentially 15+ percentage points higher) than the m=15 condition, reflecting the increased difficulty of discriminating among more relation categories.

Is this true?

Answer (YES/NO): YES